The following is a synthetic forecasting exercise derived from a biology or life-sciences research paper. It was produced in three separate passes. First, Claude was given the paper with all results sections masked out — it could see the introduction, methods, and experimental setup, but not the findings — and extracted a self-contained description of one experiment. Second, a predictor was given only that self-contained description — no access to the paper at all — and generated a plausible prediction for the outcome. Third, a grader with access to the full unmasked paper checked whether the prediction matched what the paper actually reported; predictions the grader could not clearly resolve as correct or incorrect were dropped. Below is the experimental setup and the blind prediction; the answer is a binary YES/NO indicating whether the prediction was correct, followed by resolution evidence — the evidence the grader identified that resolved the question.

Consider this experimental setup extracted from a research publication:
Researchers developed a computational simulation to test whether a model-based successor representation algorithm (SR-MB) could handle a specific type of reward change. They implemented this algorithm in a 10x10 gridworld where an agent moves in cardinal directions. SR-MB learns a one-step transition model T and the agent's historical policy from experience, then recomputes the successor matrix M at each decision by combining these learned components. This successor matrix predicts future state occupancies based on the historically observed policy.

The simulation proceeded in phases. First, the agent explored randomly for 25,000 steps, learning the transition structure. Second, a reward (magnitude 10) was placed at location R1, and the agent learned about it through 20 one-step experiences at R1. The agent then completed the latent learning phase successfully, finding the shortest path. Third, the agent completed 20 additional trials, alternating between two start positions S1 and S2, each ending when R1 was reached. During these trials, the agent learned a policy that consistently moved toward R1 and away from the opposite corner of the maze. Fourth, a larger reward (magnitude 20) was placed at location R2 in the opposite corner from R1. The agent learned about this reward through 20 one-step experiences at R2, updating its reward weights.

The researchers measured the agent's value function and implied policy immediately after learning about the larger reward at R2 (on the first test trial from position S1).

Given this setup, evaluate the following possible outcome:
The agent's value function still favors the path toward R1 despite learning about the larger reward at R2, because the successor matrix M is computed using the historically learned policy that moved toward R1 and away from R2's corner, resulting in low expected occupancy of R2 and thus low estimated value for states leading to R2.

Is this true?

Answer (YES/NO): YES